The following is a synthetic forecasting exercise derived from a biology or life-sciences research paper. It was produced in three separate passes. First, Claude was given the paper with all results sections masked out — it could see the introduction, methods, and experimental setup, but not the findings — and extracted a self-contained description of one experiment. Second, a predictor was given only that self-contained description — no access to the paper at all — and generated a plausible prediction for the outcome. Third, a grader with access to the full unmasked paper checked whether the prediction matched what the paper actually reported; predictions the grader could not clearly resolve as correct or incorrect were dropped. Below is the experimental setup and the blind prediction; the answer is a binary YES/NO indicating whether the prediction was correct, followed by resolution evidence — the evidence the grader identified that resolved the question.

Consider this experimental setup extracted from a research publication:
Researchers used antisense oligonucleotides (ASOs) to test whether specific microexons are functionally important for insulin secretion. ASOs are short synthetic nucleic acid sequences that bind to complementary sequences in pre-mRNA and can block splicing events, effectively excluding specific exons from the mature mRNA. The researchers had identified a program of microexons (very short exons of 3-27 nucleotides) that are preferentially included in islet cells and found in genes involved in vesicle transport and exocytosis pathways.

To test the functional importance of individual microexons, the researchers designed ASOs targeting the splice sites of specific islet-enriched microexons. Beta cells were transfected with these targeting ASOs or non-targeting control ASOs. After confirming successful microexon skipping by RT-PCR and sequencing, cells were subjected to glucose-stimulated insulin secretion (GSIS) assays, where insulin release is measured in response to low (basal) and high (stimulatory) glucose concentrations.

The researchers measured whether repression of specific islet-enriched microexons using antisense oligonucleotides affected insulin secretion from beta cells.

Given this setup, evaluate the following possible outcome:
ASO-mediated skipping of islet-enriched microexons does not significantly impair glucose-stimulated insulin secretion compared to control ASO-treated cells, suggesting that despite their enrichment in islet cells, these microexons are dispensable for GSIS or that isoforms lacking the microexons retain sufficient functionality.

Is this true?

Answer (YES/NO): NO